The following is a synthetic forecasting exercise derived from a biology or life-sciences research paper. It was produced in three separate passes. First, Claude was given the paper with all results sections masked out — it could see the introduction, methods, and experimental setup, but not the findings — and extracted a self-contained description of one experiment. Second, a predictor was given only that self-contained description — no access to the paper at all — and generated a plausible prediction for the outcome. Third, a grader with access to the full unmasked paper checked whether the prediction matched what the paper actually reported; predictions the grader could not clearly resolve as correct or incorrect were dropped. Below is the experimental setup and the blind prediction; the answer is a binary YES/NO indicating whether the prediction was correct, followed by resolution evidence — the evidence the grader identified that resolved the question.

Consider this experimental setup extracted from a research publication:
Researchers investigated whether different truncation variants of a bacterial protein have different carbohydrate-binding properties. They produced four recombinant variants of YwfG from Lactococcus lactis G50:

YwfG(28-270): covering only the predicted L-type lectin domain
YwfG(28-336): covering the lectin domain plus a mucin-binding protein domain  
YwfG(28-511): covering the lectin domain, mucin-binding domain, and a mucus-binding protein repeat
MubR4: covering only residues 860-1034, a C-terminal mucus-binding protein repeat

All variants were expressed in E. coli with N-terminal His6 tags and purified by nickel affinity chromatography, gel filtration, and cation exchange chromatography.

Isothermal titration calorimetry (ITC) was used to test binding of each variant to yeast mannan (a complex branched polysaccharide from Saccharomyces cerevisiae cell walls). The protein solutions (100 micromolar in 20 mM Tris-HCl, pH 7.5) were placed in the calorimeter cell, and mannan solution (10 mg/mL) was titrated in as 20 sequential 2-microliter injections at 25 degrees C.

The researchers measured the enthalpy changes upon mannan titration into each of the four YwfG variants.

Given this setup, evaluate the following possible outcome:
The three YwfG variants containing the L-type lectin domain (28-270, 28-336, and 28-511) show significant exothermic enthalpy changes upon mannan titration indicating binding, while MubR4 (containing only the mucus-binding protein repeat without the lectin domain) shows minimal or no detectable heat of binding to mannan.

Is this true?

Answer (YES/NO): NO